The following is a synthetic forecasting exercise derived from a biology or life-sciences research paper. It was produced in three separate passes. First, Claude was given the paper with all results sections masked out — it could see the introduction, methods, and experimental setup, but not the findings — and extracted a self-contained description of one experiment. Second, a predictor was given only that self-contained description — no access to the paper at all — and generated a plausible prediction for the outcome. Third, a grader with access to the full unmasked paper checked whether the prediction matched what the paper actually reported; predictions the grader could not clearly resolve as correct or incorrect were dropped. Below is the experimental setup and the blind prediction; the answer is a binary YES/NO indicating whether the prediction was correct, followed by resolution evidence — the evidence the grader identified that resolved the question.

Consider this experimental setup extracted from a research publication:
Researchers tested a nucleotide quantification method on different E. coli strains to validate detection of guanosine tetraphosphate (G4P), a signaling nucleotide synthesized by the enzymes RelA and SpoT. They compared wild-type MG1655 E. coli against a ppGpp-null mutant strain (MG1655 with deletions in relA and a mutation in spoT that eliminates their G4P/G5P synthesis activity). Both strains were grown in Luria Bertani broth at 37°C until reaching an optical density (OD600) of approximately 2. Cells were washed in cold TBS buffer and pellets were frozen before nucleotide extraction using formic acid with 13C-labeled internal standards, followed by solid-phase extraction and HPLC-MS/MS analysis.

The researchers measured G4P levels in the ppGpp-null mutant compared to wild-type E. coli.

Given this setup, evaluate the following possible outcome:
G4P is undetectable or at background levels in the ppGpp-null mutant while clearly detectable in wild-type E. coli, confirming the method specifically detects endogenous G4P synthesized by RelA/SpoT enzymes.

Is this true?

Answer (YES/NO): YES